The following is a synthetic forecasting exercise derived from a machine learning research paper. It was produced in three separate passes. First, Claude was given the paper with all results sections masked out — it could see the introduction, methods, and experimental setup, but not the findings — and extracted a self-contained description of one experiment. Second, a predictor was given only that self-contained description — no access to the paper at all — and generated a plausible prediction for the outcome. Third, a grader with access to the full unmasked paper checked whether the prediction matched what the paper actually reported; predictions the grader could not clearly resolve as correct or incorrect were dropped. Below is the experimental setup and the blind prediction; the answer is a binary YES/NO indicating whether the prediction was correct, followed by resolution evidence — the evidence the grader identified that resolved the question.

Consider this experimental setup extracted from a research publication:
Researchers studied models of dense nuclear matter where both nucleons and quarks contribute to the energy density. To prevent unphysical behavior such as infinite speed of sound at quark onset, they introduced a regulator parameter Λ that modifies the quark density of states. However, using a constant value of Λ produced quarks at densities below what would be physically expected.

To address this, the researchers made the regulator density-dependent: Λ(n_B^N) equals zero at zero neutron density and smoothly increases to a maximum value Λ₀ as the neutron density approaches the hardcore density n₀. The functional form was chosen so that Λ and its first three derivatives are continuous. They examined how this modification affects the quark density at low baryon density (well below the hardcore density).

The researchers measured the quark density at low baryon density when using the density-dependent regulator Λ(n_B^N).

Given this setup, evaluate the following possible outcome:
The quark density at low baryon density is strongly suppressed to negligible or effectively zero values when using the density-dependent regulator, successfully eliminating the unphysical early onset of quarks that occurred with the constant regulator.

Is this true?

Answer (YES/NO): YES